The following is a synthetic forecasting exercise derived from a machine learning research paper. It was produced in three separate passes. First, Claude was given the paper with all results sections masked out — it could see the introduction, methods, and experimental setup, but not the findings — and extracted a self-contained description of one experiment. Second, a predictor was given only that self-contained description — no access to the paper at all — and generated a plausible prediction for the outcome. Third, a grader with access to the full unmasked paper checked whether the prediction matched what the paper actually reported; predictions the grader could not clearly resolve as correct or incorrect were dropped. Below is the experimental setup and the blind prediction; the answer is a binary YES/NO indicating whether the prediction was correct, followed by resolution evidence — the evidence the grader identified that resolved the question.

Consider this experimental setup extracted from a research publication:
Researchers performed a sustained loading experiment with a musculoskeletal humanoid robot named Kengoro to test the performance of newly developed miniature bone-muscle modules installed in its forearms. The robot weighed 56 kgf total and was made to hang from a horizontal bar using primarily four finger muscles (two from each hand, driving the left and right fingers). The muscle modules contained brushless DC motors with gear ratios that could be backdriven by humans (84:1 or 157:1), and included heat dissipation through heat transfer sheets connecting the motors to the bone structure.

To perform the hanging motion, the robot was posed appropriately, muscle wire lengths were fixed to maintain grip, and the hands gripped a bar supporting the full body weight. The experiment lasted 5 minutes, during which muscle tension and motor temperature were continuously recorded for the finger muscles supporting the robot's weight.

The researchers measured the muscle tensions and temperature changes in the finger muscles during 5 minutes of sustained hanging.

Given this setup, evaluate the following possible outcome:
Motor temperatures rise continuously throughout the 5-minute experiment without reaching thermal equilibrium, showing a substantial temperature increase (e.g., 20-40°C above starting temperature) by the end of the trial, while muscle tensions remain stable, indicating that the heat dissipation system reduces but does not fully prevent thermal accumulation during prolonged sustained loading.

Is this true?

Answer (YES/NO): NO